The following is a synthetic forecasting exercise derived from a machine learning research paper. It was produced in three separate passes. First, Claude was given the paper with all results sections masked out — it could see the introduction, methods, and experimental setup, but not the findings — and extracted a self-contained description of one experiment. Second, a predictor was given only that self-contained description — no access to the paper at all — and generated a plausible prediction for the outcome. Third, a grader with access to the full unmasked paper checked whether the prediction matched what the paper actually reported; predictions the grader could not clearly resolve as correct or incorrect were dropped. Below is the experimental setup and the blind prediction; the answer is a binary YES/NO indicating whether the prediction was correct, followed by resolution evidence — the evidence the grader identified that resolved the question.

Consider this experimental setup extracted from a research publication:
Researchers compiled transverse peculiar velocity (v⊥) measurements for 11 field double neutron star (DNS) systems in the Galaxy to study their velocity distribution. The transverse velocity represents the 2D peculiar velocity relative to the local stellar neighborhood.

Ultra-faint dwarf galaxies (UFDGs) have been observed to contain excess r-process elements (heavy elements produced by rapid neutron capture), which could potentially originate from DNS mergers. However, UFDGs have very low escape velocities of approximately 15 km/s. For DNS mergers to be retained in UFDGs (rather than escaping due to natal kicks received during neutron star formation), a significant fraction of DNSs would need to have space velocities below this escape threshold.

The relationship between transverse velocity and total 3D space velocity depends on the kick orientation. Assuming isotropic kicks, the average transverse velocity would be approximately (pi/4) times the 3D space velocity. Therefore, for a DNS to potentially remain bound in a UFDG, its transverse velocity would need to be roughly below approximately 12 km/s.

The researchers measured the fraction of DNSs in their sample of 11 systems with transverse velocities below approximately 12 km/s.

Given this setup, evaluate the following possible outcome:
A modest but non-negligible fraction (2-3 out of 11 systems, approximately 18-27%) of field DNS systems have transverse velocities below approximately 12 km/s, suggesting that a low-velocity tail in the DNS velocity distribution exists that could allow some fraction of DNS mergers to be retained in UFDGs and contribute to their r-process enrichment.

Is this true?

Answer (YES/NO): NO